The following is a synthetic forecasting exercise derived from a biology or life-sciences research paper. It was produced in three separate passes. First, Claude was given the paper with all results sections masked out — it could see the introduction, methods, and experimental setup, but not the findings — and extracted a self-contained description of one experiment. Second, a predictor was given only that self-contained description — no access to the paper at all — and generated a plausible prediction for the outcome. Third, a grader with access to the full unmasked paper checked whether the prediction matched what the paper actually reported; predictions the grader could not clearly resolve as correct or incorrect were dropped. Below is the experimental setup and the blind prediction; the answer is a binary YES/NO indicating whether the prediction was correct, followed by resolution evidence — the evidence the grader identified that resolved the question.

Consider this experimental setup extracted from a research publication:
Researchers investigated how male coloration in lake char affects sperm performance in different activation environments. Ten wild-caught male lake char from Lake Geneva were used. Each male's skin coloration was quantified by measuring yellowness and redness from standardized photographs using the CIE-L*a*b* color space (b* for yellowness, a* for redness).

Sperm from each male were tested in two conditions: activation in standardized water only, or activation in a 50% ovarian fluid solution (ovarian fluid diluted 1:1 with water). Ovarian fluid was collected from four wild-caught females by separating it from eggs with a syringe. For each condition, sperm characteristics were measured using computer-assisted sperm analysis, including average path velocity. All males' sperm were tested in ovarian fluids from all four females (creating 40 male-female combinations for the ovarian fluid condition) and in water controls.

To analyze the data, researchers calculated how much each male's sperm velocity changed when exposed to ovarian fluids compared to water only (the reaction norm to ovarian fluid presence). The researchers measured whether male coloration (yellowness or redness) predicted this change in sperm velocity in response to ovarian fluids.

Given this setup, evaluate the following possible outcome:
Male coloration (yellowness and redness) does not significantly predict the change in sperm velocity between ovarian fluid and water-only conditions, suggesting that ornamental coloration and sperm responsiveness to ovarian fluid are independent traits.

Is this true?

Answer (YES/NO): NO